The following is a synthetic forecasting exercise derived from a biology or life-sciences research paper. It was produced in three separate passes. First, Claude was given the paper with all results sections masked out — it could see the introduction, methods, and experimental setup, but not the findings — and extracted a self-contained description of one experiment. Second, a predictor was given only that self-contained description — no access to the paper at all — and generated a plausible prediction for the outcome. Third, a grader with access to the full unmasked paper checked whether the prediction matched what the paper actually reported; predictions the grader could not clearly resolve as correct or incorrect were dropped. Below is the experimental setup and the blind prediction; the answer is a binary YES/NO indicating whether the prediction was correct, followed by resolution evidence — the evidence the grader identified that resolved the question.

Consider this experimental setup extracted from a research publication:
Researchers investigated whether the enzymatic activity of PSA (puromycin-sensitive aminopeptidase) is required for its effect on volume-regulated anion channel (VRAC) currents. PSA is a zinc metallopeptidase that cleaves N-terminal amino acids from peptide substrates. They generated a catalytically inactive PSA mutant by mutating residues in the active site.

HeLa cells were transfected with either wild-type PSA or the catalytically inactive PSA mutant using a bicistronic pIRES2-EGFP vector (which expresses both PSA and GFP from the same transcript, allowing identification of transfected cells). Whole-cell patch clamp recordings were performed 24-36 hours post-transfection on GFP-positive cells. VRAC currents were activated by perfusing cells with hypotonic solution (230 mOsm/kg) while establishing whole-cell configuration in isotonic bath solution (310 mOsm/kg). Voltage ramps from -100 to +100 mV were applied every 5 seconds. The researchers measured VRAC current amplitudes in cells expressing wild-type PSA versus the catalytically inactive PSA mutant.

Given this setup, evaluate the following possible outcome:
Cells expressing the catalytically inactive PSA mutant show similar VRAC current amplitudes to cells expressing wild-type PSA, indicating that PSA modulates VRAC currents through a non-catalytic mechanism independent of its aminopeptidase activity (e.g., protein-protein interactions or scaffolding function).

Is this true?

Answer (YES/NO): YES